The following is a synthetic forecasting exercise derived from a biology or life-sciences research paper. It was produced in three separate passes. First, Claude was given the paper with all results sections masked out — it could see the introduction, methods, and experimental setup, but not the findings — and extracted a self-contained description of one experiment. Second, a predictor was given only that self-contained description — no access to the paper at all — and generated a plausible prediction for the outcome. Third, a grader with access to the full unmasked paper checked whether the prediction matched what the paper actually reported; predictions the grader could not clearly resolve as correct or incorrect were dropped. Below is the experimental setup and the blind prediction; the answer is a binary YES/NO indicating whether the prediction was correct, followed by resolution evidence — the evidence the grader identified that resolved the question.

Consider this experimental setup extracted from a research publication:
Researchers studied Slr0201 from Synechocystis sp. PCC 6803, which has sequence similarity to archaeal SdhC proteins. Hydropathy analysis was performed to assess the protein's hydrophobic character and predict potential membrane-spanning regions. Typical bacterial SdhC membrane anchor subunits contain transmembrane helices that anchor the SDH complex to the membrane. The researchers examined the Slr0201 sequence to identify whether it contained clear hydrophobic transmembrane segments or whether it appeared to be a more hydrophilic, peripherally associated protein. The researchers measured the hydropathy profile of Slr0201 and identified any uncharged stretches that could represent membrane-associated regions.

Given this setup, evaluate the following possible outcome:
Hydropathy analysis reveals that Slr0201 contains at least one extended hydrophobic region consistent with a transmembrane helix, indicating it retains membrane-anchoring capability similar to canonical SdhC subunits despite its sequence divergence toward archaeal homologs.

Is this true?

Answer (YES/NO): NO